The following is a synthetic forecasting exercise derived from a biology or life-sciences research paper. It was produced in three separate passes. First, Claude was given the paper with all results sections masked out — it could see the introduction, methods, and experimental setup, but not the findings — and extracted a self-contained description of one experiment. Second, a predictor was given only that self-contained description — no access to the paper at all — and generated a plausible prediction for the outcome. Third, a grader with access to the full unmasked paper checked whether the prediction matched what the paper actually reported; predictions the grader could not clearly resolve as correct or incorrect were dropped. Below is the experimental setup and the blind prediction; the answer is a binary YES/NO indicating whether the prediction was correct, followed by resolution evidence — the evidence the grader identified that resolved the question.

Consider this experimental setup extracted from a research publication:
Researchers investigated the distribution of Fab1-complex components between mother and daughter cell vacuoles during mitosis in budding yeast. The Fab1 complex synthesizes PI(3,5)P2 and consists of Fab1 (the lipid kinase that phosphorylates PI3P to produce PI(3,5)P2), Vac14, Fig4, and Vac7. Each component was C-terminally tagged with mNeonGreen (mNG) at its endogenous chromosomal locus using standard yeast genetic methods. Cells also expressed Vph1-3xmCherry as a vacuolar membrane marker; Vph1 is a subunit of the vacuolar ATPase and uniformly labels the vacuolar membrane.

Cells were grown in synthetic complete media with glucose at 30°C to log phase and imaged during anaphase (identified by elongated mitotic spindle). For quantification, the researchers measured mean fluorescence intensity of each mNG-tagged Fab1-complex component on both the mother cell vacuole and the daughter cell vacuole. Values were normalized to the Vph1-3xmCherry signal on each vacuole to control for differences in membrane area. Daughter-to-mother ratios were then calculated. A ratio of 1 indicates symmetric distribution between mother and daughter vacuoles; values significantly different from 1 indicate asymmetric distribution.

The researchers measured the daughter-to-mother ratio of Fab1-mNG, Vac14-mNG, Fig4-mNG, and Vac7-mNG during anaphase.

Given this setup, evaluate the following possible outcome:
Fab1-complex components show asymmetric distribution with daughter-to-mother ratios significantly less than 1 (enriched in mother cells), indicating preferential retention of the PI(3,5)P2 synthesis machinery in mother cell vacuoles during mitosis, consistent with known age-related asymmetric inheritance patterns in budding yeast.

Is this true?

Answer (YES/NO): NO